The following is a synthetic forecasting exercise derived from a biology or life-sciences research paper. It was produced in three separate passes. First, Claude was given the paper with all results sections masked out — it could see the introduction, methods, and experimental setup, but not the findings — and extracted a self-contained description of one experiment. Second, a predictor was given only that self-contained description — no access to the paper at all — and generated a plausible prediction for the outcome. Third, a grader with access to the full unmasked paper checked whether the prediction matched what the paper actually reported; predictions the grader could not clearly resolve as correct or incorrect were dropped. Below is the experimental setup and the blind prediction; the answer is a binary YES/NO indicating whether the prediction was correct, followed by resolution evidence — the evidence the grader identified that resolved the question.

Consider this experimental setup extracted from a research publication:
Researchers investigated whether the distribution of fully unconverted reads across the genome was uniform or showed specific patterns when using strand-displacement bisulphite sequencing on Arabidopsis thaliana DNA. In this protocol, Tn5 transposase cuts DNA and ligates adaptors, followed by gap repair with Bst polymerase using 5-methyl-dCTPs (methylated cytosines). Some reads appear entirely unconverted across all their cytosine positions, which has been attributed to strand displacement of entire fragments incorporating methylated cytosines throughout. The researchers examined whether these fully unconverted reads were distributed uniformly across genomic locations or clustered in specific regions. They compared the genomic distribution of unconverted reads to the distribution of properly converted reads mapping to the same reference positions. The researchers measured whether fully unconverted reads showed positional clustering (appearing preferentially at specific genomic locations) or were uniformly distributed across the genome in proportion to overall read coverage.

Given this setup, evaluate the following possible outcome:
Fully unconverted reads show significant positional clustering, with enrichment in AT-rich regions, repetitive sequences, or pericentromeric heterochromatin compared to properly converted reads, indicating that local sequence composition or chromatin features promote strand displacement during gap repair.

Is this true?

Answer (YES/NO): NO